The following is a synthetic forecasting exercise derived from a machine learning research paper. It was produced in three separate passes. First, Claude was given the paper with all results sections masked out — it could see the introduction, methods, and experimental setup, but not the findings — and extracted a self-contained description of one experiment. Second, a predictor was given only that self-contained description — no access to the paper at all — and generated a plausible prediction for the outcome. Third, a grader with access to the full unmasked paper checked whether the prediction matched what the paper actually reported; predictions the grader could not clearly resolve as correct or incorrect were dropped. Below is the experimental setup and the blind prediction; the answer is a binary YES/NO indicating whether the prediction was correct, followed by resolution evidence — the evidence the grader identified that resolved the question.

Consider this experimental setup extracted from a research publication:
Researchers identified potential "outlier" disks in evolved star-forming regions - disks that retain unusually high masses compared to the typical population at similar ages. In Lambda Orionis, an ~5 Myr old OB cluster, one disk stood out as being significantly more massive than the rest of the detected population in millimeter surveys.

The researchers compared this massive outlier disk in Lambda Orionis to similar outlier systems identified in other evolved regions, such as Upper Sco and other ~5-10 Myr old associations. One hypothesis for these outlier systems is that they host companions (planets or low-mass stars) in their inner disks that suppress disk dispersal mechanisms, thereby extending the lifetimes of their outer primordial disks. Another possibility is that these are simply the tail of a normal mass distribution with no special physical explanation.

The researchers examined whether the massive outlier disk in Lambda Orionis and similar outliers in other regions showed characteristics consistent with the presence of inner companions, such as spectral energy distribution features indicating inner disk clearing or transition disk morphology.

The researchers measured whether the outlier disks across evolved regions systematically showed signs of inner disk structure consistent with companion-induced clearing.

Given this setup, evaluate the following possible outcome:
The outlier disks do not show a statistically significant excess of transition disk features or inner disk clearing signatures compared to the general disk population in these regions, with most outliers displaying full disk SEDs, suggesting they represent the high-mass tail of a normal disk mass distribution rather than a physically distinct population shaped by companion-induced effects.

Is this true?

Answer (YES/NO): NO